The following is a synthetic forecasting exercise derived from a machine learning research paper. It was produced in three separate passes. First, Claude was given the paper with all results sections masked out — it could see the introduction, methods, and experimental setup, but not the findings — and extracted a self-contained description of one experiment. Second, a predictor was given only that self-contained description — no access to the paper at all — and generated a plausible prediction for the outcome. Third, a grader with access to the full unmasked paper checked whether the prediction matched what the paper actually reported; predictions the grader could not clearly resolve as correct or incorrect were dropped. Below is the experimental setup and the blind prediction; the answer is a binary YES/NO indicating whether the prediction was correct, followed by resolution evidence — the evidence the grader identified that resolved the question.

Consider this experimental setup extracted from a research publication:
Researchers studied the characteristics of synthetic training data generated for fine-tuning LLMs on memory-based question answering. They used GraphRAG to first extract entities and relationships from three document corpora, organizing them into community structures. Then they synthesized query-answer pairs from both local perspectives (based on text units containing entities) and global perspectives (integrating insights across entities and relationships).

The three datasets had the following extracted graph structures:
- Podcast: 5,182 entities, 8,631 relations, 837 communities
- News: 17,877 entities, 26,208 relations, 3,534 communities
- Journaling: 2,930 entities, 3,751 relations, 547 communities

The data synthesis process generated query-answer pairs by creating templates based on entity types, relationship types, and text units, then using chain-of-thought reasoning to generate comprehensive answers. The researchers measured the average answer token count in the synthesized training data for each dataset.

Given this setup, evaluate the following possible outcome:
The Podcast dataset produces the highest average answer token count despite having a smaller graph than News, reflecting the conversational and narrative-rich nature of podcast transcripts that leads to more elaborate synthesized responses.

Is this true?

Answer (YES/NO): NO